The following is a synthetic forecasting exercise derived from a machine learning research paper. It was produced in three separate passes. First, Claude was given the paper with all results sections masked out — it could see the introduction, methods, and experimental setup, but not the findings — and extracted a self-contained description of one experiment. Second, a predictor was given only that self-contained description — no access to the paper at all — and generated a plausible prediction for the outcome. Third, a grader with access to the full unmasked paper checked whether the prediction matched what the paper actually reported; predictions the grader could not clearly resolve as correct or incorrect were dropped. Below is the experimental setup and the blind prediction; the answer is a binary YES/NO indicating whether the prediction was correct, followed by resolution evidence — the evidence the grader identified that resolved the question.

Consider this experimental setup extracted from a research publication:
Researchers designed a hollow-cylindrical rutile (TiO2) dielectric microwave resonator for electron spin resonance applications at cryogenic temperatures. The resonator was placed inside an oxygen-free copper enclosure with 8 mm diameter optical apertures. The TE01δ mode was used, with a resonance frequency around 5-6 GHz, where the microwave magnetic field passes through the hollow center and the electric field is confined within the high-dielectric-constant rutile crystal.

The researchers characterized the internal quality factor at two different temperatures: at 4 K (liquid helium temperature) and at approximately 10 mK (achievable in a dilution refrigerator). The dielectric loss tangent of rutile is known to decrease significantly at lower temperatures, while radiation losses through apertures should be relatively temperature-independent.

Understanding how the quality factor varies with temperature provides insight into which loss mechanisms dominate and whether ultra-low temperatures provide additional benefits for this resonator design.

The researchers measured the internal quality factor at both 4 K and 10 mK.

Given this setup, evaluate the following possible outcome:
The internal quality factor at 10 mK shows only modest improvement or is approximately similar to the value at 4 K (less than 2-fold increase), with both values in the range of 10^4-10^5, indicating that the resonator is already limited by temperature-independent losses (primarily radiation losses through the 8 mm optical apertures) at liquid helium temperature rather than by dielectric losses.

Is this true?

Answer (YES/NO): YES